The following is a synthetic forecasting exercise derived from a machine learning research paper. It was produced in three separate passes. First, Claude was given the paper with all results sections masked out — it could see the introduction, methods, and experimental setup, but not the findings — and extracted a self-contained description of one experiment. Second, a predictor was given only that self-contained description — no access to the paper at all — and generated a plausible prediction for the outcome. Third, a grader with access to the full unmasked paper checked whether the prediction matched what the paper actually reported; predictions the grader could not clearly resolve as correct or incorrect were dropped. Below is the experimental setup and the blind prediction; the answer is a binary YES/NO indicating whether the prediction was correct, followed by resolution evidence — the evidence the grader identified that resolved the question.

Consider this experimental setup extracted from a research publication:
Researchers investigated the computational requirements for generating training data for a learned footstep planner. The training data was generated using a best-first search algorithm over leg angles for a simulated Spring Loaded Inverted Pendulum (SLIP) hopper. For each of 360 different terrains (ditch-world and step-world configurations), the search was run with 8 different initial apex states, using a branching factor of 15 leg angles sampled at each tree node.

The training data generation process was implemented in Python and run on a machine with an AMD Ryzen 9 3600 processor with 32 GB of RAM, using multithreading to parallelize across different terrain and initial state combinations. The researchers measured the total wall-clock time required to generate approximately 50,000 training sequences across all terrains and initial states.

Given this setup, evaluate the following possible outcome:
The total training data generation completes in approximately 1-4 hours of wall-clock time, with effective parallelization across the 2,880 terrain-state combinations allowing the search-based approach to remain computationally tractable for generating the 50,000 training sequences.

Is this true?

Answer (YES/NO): YES